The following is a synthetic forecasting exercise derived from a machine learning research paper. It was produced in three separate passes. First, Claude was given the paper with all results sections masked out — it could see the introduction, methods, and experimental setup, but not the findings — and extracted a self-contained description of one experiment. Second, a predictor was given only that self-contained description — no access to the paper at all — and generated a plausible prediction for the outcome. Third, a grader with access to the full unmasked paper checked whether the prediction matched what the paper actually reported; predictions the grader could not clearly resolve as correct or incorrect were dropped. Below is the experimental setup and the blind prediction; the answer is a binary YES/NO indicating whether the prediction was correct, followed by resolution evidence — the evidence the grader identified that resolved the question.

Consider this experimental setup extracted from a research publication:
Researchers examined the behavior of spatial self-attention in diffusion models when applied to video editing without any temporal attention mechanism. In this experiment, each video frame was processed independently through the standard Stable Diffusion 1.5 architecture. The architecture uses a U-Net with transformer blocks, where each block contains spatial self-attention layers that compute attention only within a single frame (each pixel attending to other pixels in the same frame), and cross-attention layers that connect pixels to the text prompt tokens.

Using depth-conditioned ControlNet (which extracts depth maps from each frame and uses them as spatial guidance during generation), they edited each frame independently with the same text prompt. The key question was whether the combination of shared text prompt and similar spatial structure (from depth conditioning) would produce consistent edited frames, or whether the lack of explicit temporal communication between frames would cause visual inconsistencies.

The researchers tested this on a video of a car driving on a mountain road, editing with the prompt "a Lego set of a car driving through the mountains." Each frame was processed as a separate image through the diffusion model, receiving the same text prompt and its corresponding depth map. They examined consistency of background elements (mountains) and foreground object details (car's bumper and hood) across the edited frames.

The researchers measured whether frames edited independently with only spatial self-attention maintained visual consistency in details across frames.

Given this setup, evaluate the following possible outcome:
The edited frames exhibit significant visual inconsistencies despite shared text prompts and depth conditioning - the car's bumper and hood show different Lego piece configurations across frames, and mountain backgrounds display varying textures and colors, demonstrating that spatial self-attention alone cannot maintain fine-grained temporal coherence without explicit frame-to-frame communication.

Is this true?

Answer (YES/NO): YES